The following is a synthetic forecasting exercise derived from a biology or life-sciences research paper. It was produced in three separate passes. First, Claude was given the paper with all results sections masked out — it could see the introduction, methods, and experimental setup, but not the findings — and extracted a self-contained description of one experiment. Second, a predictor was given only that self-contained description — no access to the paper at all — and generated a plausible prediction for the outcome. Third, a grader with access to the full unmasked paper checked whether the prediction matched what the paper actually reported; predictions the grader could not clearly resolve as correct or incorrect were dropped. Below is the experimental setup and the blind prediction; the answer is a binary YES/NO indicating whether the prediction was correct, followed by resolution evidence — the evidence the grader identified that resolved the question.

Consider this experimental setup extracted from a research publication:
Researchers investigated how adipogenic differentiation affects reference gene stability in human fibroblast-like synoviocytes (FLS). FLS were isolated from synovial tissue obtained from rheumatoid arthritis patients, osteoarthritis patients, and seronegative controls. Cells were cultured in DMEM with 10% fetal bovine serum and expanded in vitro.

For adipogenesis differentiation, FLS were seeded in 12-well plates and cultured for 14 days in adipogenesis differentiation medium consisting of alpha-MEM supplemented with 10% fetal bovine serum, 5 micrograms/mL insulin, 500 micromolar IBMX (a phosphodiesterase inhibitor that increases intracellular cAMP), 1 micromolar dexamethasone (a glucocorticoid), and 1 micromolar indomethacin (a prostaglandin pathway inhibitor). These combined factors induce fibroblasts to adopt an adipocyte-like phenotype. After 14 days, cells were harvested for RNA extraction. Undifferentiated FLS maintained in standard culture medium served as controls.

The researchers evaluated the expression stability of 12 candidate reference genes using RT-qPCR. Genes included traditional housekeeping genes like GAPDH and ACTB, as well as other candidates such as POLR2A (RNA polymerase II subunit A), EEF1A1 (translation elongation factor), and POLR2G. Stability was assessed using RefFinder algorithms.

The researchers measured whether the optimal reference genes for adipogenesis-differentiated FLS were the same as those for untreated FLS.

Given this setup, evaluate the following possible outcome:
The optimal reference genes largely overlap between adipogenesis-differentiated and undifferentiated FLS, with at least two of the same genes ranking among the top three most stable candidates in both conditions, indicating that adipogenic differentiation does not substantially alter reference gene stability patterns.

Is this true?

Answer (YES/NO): NO